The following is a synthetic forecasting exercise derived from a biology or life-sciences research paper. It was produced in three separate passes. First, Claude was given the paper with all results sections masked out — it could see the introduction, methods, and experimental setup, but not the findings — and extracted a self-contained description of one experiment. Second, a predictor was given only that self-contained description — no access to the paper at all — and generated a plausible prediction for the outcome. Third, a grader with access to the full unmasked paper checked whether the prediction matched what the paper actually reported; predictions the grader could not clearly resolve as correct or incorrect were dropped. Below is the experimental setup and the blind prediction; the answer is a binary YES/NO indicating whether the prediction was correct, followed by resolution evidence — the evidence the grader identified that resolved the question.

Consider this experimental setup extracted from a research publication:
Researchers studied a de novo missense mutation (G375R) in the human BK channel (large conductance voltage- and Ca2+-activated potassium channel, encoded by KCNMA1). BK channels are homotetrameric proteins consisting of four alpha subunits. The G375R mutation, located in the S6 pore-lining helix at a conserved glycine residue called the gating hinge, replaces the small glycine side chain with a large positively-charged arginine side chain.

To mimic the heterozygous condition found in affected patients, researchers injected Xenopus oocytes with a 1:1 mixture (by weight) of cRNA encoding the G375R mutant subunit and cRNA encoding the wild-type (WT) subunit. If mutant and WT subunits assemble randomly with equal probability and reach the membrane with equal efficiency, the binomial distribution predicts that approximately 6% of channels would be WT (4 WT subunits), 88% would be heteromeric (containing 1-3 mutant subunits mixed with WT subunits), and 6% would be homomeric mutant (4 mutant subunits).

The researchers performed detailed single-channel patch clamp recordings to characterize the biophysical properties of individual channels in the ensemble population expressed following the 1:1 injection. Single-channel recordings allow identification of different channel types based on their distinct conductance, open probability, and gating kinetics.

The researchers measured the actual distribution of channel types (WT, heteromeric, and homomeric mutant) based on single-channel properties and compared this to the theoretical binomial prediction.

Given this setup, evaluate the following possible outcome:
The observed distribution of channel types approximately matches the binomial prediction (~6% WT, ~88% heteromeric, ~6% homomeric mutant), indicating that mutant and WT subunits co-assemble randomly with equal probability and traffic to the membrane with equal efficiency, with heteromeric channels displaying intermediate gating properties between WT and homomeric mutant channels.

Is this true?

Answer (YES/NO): YES